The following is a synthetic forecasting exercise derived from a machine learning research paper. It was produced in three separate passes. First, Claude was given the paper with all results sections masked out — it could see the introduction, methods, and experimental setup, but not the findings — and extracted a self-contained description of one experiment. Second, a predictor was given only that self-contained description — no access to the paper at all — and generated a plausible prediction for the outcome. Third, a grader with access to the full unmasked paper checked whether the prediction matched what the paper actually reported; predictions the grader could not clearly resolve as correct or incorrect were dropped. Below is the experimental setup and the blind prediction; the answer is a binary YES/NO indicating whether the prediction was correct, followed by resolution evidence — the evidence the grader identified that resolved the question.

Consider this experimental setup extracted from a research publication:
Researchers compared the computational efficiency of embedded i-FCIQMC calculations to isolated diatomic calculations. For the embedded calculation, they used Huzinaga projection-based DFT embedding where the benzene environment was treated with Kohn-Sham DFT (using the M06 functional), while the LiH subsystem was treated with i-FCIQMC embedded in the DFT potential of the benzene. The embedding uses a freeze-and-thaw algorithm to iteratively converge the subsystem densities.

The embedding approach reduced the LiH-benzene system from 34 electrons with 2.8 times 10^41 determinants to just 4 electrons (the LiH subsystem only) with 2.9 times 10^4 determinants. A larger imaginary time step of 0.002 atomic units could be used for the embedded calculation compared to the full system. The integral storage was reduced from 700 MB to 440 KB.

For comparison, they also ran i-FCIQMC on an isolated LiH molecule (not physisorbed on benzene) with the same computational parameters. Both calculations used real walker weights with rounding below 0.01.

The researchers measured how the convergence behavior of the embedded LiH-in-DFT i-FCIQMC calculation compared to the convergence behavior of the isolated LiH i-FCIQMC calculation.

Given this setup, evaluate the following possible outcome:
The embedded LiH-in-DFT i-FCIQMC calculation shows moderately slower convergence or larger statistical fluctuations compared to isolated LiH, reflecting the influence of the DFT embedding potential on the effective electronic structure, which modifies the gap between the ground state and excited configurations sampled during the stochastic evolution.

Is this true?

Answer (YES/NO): NO